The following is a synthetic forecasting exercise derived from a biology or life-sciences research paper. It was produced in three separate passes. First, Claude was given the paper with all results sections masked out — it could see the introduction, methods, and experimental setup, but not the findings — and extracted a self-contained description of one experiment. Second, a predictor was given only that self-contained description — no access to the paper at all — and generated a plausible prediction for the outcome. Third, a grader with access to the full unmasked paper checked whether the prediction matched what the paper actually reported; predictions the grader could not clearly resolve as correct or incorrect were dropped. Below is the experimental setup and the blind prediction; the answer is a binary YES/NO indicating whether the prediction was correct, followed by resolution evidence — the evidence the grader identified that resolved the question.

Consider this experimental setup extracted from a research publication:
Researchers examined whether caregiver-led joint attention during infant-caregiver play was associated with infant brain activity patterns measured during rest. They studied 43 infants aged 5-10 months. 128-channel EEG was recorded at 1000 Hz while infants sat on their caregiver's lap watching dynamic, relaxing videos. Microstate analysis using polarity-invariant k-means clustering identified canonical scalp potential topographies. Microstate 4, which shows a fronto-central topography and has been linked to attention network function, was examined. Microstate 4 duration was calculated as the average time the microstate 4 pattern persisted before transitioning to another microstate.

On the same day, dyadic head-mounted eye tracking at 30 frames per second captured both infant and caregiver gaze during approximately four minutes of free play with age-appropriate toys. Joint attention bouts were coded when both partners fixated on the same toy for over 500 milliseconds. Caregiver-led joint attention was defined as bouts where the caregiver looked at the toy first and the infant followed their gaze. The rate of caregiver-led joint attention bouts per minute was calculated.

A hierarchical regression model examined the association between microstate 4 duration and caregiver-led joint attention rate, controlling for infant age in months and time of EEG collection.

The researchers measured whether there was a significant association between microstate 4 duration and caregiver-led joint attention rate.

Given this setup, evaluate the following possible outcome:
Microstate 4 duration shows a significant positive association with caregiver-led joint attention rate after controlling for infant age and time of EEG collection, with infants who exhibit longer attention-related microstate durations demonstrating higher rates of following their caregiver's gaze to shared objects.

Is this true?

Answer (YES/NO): NO